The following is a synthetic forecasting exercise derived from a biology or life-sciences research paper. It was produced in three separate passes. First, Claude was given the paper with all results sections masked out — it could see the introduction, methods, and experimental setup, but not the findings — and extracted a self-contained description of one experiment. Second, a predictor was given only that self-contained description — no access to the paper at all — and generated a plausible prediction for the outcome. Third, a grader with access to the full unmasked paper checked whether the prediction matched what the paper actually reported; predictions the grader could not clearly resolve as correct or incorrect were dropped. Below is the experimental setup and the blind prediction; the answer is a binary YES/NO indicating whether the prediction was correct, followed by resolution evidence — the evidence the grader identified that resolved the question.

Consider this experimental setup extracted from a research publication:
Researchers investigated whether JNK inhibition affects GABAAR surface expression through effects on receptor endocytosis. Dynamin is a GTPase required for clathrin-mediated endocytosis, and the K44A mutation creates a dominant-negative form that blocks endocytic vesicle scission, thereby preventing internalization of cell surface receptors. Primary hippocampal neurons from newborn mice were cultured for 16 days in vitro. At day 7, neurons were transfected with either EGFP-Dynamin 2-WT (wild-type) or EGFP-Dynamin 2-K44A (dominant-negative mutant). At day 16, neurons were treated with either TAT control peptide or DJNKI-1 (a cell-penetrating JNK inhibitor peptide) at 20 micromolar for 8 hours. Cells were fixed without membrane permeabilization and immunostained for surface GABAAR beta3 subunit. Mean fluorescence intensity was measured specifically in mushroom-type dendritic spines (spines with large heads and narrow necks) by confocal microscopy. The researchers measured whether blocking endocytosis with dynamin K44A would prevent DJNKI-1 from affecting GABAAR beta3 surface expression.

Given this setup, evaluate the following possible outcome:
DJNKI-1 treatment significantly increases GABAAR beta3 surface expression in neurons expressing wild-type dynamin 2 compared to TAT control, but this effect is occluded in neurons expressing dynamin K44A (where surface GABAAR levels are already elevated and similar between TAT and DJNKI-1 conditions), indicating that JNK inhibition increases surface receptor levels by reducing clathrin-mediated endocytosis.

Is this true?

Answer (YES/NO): YES